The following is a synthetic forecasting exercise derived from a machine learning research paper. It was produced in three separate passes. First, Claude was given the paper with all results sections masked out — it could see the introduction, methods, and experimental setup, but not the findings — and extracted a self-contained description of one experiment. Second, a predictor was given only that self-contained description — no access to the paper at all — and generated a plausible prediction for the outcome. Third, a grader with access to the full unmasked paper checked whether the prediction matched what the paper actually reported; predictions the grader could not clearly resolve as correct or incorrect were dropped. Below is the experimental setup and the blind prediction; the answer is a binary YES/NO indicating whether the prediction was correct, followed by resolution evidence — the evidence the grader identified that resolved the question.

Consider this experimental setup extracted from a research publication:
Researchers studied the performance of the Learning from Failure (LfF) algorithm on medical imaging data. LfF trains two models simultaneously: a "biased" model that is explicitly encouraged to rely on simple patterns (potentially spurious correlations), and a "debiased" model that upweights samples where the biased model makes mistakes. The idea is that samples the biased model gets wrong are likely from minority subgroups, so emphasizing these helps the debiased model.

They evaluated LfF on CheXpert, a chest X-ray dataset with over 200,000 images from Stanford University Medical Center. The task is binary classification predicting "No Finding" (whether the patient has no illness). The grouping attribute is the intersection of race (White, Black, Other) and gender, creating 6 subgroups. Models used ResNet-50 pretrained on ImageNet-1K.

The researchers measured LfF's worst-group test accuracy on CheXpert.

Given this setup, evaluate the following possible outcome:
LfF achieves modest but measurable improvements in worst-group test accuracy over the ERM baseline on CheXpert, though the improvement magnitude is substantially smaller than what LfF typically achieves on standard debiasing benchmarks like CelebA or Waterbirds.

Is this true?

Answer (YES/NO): NO